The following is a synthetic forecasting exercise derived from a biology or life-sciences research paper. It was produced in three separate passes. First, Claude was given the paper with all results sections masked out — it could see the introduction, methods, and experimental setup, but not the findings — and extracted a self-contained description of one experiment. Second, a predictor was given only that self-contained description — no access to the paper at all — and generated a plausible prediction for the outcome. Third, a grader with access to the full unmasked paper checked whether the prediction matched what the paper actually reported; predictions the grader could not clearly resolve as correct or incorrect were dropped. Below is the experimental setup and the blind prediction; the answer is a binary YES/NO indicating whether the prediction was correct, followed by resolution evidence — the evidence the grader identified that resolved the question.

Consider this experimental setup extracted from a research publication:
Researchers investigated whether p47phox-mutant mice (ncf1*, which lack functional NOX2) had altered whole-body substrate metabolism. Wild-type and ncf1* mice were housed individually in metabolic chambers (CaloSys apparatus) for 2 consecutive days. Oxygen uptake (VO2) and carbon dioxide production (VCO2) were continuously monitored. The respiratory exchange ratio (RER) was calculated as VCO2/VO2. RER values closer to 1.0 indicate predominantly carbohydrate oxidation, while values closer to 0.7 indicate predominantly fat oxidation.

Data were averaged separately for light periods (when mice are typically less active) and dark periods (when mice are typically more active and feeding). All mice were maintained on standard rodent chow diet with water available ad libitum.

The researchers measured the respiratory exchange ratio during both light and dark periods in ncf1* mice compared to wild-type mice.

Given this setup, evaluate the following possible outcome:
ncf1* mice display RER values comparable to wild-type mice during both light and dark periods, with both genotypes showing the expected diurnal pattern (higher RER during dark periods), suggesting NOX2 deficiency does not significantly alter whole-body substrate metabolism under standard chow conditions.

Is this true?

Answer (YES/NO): NO